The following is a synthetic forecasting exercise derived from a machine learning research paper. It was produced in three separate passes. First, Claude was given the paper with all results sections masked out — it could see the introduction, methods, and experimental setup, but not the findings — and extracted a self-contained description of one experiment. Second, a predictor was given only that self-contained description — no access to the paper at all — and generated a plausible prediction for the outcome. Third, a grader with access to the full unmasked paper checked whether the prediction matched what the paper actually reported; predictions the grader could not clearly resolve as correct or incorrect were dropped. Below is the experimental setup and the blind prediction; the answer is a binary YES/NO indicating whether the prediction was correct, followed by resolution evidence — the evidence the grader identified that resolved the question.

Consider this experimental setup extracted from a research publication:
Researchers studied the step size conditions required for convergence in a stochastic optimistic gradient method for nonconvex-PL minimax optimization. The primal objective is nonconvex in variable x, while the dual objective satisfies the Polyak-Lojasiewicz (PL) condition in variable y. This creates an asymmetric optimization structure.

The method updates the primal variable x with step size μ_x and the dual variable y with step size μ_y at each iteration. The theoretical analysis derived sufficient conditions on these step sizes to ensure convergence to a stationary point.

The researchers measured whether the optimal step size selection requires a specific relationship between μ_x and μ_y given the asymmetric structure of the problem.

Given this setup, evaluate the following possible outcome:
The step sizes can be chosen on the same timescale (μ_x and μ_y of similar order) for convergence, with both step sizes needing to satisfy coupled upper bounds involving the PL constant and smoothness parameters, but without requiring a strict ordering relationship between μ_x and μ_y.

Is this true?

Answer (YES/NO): NO